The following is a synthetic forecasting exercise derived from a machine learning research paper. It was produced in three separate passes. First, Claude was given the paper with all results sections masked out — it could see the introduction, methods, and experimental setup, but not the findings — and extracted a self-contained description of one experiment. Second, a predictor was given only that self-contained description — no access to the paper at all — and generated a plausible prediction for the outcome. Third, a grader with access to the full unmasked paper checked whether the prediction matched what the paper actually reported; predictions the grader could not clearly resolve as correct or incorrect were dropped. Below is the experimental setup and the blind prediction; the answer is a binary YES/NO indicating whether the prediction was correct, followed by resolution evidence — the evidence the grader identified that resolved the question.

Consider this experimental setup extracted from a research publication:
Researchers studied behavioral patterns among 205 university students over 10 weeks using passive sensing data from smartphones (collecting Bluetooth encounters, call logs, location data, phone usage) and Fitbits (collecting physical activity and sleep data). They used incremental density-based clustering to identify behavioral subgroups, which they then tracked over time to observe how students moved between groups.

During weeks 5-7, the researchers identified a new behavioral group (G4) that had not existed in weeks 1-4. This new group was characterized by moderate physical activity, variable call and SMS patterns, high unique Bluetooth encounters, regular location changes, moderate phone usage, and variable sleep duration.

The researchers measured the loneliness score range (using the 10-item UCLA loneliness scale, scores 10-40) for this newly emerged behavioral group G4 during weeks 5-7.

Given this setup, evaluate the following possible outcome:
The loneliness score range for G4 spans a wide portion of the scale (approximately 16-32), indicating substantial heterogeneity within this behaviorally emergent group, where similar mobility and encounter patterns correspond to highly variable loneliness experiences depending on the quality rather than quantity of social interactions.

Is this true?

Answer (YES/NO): NO